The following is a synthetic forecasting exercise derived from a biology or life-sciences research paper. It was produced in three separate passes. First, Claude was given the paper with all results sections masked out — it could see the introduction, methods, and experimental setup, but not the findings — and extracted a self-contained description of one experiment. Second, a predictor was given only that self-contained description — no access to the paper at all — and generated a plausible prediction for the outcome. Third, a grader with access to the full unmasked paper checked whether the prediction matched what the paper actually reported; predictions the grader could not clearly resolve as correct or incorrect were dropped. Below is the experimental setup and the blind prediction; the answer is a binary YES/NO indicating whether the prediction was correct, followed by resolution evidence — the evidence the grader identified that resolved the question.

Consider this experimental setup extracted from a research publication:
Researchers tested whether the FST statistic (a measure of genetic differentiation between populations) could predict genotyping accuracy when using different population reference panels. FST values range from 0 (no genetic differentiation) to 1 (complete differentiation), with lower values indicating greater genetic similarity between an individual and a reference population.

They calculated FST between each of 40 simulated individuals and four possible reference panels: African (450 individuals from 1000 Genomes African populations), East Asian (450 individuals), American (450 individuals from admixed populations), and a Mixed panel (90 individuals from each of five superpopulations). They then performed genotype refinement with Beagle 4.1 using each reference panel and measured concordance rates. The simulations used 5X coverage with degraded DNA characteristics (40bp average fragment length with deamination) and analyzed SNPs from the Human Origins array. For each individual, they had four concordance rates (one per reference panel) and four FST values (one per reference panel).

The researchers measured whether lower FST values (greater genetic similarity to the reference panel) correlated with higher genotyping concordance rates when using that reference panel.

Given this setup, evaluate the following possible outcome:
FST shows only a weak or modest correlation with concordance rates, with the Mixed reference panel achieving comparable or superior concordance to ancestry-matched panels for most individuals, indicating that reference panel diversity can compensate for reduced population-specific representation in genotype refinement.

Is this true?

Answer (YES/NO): YES